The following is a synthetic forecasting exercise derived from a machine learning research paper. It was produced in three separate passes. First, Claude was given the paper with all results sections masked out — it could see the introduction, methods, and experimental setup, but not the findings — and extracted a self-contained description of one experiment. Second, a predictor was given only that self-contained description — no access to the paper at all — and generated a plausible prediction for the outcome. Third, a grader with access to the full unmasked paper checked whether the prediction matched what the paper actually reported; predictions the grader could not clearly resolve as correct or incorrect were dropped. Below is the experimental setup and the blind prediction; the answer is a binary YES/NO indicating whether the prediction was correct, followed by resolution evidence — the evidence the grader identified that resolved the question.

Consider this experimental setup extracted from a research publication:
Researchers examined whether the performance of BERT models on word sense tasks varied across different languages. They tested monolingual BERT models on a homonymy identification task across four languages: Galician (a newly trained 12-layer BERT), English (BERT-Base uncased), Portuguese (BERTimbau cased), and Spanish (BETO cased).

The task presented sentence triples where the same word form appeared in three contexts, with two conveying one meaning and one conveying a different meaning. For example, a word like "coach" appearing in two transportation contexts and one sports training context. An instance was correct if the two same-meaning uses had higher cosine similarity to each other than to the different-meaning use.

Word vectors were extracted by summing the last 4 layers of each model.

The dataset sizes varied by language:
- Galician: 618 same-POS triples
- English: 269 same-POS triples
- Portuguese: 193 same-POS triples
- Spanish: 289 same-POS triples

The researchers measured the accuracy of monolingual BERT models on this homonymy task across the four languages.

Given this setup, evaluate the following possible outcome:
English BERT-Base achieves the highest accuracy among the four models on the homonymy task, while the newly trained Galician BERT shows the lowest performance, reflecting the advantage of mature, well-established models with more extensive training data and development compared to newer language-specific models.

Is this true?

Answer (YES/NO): YES